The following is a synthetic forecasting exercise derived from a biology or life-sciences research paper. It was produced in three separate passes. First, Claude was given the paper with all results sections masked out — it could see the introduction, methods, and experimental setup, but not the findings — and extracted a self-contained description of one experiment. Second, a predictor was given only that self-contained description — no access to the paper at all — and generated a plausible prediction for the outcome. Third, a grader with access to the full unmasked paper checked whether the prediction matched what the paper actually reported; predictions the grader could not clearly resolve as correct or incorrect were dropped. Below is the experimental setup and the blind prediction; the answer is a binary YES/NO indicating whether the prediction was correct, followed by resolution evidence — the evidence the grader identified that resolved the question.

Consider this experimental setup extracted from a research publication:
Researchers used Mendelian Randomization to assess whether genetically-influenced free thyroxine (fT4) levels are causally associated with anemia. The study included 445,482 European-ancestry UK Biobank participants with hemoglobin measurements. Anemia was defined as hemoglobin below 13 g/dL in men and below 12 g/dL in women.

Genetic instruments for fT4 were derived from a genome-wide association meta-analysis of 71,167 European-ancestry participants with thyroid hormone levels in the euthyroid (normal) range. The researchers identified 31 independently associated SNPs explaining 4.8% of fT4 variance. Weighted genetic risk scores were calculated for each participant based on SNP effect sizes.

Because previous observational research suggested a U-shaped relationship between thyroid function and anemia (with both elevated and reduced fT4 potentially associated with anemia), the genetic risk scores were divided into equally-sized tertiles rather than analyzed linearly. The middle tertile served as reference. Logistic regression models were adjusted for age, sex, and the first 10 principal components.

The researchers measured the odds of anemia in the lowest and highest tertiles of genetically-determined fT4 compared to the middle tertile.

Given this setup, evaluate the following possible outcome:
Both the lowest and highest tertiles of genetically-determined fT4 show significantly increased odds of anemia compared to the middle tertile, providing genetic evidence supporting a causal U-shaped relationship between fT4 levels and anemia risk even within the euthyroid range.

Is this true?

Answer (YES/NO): NO